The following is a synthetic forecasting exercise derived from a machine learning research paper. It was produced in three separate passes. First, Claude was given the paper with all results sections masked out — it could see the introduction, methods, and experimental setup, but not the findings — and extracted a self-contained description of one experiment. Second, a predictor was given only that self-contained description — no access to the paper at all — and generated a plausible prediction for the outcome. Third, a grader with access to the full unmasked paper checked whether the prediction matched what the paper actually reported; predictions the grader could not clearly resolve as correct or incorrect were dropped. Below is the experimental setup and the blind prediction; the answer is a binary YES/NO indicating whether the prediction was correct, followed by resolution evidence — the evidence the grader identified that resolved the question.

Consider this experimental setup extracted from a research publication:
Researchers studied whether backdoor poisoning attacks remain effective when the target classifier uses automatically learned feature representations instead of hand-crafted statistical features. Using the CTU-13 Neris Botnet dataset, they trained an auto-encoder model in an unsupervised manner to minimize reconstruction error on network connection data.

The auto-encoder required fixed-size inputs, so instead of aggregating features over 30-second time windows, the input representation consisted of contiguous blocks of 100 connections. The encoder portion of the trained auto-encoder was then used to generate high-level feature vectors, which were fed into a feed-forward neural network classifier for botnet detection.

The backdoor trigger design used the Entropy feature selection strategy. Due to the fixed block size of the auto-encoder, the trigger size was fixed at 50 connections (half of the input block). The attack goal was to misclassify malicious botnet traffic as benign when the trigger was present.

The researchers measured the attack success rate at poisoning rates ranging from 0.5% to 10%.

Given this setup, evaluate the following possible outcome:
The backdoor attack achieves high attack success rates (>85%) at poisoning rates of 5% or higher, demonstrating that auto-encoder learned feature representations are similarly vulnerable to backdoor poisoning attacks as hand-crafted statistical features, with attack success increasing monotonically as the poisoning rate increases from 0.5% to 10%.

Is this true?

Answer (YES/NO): NO